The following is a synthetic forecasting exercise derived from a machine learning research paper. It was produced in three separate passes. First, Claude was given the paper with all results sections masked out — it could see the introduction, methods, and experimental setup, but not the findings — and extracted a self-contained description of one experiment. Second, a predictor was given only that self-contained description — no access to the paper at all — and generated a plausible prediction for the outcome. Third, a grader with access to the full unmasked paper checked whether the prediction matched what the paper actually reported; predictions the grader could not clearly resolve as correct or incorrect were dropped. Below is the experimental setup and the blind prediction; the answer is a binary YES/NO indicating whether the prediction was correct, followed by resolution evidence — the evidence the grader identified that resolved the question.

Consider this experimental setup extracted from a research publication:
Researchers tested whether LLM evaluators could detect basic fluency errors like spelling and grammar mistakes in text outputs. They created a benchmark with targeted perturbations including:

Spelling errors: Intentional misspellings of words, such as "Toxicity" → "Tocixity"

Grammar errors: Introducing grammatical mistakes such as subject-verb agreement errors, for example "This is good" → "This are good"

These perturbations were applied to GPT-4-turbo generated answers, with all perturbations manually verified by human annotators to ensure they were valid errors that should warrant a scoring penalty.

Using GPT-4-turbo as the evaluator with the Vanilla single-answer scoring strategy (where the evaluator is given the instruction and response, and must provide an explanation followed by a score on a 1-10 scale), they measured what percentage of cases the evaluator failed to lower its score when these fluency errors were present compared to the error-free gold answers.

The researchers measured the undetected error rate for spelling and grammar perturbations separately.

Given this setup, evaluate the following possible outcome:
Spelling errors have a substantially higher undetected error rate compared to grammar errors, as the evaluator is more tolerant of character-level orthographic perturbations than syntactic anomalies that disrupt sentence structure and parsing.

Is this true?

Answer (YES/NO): YES